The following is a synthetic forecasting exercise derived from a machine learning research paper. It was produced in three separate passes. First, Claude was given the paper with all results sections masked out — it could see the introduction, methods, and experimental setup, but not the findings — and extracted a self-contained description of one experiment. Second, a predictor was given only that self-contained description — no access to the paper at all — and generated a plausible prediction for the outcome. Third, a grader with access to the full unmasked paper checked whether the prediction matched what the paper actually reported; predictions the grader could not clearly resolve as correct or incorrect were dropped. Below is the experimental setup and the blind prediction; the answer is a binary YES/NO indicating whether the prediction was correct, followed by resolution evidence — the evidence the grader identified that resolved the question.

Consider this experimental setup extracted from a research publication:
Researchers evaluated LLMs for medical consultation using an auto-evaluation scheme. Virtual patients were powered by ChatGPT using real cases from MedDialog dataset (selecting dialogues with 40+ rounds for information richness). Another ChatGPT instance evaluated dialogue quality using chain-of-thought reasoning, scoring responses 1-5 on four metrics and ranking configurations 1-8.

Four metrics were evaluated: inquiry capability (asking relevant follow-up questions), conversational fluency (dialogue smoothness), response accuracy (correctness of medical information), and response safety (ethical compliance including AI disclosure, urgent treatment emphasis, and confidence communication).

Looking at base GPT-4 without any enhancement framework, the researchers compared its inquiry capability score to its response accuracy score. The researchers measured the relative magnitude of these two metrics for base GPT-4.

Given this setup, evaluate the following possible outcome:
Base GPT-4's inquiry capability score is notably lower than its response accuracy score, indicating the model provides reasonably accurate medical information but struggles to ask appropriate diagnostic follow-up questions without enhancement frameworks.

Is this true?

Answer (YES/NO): YES